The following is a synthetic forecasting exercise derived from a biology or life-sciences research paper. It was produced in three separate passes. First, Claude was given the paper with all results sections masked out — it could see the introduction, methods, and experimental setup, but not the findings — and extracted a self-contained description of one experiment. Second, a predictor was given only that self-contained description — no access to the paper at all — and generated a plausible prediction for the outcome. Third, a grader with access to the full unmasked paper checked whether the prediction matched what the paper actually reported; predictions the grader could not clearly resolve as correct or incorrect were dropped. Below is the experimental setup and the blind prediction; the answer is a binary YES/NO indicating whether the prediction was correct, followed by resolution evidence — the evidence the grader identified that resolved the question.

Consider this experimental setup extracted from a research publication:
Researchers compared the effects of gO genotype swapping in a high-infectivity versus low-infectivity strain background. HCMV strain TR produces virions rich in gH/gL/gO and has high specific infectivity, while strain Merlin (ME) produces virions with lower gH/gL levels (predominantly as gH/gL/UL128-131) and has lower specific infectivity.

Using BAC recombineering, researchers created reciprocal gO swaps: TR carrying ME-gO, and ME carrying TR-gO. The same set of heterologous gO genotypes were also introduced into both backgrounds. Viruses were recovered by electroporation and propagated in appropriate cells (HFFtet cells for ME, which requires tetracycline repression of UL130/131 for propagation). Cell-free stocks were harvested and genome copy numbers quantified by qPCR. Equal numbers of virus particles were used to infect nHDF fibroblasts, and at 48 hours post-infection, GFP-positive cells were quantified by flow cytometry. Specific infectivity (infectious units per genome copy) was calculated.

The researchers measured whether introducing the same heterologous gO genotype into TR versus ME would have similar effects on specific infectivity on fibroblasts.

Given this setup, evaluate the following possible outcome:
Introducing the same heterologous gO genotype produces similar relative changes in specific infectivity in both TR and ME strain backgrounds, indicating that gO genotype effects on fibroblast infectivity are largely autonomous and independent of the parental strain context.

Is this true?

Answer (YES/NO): NO